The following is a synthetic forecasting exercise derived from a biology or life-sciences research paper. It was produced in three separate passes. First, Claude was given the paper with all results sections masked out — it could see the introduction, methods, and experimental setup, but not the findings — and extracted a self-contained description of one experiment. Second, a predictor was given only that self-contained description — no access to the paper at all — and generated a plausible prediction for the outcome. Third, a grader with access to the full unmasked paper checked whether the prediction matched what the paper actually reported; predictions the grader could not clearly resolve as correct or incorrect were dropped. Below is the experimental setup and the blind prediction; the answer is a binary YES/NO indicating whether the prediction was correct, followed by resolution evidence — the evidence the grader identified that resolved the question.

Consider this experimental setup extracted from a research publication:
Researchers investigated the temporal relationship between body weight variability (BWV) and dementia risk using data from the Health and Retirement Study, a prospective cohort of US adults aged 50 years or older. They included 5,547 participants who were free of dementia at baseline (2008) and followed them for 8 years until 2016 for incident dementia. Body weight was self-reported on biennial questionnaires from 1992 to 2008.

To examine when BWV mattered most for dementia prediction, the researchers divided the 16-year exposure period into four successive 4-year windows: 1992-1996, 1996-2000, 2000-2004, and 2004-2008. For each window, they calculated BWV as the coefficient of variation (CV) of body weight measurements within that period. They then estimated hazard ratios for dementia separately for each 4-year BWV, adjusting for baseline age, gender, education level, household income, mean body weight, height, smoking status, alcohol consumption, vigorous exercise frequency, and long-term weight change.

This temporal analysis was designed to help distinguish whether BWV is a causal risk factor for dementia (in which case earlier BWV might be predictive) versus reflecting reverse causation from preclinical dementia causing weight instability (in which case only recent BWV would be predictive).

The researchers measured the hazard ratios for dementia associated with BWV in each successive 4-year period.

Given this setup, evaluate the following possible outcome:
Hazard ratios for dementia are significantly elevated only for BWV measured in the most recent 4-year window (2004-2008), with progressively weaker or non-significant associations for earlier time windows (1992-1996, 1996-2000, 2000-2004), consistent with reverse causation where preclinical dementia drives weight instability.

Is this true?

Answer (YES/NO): NO